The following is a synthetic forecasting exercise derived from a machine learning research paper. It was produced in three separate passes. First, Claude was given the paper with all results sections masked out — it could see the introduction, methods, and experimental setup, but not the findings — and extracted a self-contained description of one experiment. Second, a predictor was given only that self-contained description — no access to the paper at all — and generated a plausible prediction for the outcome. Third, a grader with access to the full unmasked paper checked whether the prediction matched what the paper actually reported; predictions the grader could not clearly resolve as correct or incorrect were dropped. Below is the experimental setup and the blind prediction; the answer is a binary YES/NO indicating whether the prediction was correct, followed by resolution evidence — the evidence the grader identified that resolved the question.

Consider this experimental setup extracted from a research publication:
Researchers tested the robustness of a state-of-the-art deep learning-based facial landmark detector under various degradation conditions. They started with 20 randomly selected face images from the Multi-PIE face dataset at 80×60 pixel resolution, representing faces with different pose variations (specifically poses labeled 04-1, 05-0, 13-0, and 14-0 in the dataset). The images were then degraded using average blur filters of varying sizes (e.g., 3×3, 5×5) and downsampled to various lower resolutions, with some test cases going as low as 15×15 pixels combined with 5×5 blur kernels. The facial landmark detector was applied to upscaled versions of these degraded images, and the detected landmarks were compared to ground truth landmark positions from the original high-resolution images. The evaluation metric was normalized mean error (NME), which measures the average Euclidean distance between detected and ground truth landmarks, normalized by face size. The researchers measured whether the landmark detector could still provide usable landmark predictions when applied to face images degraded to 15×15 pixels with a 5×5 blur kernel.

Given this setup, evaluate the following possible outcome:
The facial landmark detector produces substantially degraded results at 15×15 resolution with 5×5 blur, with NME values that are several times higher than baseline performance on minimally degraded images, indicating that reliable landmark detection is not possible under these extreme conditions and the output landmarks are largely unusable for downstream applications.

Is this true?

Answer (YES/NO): NO